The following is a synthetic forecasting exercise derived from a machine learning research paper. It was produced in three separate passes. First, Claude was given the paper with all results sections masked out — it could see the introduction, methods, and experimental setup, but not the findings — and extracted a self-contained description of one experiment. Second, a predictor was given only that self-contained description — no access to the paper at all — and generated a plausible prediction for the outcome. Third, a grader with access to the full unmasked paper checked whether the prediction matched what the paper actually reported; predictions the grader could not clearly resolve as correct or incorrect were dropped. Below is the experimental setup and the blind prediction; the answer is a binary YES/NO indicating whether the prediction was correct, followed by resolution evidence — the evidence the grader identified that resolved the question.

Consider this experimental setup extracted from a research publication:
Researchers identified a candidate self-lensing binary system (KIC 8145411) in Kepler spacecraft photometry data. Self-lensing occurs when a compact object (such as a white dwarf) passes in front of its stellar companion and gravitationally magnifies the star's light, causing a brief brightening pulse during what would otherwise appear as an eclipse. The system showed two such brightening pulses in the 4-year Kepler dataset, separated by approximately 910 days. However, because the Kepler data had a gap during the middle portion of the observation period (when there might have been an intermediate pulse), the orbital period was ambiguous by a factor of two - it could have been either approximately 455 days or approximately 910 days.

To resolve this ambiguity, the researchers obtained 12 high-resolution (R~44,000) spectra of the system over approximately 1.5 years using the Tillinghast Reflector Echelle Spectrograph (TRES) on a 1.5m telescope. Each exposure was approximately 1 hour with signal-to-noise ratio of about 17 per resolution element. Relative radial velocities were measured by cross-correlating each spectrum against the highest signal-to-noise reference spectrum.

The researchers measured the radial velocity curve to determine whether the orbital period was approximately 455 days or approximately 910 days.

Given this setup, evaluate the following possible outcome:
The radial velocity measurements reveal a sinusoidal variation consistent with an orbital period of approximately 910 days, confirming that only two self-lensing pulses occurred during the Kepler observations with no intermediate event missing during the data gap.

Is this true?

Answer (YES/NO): NO